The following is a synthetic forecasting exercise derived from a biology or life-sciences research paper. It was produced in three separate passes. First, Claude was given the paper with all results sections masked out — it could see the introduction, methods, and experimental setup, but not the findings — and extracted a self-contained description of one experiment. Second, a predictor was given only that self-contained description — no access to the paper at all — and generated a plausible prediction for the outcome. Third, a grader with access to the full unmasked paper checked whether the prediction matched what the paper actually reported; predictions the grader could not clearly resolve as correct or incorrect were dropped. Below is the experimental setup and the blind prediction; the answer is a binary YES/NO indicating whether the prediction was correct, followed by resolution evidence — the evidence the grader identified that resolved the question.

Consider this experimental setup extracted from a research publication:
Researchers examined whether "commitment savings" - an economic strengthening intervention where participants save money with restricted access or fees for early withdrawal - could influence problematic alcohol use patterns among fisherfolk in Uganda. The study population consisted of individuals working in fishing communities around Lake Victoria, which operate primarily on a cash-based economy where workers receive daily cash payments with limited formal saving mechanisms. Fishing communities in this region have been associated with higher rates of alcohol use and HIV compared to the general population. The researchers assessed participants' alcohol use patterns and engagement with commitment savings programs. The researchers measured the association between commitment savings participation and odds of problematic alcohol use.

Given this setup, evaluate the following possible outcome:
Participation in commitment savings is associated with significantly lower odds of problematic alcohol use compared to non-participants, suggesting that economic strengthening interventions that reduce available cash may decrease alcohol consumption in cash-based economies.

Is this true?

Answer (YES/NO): YES